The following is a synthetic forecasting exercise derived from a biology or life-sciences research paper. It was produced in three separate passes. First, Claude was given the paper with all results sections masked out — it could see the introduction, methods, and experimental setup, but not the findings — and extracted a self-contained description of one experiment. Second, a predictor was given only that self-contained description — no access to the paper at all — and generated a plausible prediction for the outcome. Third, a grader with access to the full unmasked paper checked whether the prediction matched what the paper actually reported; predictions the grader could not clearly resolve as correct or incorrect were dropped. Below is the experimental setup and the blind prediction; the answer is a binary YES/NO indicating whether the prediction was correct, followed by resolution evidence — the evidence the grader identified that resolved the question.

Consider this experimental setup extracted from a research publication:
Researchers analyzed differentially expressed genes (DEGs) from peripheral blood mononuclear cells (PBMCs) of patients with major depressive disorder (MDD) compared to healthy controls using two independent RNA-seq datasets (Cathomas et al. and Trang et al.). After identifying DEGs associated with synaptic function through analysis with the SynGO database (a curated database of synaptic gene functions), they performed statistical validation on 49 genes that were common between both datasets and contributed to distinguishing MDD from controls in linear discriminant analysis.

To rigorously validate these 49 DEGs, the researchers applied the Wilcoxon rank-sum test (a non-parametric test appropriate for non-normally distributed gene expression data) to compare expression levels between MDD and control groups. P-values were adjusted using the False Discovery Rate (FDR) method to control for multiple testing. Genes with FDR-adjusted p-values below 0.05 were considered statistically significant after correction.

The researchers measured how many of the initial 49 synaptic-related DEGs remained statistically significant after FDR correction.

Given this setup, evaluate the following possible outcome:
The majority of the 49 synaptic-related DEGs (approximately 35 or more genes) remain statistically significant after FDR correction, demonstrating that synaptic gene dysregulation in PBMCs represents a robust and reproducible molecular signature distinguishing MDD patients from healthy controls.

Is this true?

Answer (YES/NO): NO